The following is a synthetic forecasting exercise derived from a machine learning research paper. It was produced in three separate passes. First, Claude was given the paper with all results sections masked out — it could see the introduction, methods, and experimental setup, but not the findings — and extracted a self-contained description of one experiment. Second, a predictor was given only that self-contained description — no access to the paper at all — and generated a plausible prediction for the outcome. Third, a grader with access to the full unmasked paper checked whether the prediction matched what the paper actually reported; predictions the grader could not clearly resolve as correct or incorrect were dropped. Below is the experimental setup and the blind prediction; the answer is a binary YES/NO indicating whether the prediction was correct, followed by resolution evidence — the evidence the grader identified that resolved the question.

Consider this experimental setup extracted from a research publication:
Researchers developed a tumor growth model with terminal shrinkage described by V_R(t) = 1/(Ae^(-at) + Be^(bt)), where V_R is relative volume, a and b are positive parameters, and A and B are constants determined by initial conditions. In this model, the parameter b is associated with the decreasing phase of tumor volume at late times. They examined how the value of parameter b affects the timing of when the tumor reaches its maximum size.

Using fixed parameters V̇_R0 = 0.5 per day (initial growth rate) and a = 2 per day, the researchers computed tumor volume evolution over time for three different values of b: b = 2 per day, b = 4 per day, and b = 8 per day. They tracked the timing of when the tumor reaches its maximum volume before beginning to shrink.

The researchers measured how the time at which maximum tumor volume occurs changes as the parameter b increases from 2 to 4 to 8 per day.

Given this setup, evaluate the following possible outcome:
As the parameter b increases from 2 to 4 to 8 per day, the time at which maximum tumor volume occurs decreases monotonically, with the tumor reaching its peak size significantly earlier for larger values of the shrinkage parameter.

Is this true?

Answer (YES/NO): YES